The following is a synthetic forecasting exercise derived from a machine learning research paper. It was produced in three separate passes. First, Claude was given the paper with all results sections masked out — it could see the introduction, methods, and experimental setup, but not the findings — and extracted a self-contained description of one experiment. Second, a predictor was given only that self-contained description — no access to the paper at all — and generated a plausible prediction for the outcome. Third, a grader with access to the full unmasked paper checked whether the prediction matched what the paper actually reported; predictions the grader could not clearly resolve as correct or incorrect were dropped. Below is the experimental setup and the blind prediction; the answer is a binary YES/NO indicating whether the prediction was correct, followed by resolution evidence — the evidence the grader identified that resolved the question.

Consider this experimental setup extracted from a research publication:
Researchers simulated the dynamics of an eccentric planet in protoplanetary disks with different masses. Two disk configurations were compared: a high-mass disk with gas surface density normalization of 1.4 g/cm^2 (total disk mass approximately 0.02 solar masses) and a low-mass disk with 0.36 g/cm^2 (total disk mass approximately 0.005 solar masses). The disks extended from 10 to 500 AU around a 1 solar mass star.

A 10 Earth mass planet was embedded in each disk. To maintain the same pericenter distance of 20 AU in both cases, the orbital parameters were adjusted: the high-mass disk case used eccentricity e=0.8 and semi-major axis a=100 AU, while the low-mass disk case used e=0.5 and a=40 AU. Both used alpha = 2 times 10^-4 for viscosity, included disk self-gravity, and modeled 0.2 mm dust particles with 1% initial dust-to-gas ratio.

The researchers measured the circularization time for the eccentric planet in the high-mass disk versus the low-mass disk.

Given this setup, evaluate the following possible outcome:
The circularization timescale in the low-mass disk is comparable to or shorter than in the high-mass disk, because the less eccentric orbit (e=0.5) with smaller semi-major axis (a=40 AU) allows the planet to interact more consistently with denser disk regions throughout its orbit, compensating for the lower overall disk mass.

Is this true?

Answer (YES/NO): YES